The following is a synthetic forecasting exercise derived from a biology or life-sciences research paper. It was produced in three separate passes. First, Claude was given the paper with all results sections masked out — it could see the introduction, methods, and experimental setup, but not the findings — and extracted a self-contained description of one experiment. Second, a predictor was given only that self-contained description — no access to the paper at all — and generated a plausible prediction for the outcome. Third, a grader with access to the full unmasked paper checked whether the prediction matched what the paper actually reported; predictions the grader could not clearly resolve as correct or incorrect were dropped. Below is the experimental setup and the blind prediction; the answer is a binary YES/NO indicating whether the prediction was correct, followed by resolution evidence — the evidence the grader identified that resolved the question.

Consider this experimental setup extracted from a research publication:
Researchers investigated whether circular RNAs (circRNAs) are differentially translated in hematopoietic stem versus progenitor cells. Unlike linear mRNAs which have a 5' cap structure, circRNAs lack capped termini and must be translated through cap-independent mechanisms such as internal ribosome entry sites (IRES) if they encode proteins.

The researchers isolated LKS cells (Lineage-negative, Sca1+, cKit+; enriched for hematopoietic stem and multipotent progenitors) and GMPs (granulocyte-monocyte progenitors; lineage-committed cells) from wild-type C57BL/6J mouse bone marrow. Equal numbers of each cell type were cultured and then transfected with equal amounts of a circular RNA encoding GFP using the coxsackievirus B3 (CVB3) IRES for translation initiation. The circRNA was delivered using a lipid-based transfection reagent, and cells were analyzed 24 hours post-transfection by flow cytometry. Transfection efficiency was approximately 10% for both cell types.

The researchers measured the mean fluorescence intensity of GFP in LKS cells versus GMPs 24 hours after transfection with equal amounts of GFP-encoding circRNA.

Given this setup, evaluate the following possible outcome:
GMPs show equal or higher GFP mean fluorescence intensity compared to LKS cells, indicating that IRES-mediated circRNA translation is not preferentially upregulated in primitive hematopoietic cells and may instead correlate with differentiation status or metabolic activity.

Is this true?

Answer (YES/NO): YES